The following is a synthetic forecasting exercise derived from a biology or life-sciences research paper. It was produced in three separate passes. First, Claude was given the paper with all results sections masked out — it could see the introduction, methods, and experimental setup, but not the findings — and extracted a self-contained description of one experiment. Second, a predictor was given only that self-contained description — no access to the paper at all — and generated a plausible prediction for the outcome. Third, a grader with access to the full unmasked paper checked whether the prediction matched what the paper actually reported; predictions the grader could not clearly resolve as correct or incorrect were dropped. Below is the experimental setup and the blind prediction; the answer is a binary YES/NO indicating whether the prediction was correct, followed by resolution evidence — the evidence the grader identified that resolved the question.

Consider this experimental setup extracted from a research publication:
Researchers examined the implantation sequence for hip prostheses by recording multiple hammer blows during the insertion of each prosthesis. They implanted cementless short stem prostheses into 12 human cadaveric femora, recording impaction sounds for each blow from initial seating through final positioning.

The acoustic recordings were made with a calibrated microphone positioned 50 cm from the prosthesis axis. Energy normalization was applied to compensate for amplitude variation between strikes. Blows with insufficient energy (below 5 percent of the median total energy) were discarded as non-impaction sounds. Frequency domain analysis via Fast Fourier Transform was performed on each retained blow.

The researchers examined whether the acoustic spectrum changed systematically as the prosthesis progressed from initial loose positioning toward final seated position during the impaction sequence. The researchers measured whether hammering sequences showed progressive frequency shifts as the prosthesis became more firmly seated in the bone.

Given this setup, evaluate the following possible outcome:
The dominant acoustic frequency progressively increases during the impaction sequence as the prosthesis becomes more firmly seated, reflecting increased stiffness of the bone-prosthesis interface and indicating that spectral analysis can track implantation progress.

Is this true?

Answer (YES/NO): NO